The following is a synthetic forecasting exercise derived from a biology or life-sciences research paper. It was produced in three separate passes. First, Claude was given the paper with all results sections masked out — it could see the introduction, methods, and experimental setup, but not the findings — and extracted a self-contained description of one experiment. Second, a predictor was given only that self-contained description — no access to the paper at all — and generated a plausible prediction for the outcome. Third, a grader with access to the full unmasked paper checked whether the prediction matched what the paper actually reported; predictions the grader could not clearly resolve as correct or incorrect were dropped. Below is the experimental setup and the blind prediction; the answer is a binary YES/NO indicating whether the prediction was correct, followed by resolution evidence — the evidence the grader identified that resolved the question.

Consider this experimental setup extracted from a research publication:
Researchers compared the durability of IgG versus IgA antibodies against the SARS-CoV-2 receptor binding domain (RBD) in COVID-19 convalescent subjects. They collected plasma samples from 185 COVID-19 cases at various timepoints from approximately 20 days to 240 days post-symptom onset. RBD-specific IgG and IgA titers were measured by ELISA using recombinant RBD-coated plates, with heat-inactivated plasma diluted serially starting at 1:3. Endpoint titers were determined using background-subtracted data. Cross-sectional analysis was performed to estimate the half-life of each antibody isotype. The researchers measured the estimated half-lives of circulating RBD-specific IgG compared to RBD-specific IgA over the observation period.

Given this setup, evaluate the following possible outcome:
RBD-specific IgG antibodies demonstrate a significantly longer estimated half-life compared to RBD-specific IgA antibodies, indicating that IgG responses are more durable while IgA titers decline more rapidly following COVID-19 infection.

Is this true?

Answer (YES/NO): YES